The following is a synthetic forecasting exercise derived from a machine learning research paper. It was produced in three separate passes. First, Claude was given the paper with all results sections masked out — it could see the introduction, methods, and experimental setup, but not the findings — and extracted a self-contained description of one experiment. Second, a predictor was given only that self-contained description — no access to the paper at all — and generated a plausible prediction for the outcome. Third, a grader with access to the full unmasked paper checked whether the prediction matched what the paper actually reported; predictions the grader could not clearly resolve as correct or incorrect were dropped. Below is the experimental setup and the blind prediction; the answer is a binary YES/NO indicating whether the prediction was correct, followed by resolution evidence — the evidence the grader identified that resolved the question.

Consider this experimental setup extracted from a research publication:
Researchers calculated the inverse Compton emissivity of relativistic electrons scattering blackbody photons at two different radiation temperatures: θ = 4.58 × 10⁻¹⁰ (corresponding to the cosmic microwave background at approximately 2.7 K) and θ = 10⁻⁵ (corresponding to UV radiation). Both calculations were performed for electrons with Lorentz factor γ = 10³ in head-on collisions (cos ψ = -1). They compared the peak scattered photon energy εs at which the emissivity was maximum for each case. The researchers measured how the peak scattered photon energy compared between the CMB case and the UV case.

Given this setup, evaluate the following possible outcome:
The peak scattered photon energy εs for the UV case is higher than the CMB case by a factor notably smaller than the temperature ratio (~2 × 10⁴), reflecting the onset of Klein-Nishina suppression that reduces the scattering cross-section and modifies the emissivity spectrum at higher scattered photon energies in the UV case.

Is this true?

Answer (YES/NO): NO